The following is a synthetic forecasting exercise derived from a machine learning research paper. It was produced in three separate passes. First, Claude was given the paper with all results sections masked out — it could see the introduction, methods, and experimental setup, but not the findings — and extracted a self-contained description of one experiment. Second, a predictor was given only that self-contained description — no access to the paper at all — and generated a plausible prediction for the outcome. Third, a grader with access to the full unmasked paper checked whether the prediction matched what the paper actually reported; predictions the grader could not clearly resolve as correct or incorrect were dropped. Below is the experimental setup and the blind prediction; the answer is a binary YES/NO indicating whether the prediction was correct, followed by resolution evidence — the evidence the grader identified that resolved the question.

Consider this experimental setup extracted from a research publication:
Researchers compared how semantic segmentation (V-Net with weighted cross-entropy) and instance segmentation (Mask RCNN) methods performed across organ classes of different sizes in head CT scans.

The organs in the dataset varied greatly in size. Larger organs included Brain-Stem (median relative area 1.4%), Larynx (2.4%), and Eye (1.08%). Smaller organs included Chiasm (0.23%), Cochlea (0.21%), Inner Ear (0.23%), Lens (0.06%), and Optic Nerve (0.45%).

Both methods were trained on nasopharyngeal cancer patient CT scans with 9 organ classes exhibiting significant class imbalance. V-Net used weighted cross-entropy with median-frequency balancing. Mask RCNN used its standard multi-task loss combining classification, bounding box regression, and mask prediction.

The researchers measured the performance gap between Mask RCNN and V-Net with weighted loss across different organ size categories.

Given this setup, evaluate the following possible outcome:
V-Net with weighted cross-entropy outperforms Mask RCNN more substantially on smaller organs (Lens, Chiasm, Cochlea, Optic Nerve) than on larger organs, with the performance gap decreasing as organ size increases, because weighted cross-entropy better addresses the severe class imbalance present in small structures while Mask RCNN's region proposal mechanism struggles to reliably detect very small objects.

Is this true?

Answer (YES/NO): NO